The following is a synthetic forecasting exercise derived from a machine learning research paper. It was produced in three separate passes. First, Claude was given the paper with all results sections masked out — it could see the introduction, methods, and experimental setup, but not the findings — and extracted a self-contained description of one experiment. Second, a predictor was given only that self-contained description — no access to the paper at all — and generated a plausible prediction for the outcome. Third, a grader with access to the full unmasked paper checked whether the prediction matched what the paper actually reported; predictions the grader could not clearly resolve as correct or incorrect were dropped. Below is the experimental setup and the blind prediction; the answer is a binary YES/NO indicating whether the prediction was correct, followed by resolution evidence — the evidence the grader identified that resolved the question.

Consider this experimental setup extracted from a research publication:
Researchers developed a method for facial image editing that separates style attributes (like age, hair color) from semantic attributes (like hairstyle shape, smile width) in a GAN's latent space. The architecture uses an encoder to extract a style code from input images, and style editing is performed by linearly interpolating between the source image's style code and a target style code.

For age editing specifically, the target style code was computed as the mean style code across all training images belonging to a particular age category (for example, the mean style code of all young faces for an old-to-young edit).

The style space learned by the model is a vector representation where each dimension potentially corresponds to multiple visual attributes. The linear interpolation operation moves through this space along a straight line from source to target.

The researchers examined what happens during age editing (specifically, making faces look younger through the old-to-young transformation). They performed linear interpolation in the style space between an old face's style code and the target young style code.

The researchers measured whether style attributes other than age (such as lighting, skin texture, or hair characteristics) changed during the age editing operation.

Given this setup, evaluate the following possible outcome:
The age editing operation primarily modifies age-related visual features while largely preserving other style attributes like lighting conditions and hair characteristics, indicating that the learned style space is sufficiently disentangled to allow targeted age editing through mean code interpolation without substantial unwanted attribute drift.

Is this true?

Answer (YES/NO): NO